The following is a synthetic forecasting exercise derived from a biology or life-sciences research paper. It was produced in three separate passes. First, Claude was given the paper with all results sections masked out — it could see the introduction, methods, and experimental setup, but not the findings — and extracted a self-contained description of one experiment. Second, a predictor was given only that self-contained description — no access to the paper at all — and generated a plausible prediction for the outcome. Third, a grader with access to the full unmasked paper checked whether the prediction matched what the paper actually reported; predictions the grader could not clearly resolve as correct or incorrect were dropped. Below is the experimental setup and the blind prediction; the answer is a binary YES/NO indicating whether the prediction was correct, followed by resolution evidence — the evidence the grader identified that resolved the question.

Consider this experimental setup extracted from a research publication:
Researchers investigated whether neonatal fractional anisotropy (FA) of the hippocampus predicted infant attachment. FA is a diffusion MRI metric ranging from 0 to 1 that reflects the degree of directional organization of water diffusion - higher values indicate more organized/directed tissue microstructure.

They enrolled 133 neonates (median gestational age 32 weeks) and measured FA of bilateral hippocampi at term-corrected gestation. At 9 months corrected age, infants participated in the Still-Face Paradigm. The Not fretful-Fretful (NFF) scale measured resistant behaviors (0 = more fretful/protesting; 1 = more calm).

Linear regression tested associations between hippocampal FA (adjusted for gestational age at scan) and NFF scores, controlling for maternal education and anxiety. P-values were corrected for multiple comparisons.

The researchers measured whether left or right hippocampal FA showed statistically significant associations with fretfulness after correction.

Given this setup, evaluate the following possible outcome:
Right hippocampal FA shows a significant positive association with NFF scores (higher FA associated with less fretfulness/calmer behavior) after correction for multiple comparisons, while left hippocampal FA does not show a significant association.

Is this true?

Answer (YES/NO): NO